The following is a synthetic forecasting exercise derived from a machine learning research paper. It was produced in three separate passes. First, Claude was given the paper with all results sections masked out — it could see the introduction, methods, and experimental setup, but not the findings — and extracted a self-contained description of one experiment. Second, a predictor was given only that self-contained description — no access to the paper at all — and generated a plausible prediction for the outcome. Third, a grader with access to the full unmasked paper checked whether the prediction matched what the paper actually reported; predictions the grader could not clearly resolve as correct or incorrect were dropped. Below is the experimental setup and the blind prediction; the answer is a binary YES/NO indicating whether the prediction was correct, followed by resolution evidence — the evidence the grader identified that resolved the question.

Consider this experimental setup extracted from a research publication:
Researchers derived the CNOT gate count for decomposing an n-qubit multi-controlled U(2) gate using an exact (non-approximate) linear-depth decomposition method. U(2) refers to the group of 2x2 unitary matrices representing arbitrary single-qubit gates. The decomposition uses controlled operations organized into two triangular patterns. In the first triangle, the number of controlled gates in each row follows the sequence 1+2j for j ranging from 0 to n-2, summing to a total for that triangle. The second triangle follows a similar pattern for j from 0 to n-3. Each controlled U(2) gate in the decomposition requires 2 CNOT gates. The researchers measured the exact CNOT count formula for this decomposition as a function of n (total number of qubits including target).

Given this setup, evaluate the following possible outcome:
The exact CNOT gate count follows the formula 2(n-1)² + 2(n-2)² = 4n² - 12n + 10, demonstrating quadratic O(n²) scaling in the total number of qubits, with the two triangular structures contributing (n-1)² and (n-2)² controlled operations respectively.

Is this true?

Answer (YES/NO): YES